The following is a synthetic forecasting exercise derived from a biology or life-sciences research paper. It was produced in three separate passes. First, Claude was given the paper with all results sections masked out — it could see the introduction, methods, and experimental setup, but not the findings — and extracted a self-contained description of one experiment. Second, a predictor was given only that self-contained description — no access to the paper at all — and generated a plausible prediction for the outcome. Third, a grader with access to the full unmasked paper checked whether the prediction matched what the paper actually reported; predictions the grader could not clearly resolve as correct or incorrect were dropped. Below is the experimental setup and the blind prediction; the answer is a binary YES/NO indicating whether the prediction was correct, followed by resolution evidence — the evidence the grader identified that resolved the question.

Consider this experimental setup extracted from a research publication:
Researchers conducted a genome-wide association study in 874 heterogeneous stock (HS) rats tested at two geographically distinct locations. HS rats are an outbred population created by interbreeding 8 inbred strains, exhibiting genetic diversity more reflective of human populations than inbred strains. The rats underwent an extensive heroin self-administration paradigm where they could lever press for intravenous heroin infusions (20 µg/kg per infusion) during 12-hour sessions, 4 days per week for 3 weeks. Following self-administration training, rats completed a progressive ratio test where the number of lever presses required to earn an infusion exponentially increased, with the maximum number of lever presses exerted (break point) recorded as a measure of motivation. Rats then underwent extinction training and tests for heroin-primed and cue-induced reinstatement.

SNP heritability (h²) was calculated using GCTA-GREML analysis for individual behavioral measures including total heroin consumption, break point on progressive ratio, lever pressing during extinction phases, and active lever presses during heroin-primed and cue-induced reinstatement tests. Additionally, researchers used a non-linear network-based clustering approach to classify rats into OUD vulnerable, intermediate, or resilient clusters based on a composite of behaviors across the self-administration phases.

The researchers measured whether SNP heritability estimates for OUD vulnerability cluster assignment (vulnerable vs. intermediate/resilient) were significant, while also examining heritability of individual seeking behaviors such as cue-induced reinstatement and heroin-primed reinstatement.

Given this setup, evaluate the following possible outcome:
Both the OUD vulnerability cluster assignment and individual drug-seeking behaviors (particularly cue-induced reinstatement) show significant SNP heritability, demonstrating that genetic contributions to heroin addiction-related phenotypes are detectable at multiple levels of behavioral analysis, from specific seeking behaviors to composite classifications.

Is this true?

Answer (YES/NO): NO